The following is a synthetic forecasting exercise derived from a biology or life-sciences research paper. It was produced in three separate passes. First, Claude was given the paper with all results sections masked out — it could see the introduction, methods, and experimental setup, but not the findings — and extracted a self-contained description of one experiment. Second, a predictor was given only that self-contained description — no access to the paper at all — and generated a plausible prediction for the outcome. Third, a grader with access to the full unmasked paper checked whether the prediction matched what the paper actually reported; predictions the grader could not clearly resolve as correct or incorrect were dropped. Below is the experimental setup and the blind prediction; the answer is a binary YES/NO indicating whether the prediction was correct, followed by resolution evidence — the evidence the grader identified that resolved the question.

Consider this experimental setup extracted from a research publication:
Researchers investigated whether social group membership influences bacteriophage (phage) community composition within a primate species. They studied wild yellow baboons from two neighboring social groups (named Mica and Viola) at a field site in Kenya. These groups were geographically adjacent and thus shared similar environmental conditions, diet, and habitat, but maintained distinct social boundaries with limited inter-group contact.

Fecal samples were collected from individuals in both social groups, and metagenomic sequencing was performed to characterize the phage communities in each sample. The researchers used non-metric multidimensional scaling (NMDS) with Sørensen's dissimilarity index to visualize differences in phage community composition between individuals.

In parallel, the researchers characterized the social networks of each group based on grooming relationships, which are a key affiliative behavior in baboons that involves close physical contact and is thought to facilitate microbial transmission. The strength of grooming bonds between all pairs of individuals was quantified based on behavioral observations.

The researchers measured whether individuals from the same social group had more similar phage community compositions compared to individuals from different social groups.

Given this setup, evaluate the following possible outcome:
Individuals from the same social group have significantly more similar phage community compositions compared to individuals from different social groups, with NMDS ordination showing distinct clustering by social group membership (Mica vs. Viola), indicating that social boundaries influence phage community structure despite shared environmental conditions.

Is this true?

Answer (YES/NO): YES